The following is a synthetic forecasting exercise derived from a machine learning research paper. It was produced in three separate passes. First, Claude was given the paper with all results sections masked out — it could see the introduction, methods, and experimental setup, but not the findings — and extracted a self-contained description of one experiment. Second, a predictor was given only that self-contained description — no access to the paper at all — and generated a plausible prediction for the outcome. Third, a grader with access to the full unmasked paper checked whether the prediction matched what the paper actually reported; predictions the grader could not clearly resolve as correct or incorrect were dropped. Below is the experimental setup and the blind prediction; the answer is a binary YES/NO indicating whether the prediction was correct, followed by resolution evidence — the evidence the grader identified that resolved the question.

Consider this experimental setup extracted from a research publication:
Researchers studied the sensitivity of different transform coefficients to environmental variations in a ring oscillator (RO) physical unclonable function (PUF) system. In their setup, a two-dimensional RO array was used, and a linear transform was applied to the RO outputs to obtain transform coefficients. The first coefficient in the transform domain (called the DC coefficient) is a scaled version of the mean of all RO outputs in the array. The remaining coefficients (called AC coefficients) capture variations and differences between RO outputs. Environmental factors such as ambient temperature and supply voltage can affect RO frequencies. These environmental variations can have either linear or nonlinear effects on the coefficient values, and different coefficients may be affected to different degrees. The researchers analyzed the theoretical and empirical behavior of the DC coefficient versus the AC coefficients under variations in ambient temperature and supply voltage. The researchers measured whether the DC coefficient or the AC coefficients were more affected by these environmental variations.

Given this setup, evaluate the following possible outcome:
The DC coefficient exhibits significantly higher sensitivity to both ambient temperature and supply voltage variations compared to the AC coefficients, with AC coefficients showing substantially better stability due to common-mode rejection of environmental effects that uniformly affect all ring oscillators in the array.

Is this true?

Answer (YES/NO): YES